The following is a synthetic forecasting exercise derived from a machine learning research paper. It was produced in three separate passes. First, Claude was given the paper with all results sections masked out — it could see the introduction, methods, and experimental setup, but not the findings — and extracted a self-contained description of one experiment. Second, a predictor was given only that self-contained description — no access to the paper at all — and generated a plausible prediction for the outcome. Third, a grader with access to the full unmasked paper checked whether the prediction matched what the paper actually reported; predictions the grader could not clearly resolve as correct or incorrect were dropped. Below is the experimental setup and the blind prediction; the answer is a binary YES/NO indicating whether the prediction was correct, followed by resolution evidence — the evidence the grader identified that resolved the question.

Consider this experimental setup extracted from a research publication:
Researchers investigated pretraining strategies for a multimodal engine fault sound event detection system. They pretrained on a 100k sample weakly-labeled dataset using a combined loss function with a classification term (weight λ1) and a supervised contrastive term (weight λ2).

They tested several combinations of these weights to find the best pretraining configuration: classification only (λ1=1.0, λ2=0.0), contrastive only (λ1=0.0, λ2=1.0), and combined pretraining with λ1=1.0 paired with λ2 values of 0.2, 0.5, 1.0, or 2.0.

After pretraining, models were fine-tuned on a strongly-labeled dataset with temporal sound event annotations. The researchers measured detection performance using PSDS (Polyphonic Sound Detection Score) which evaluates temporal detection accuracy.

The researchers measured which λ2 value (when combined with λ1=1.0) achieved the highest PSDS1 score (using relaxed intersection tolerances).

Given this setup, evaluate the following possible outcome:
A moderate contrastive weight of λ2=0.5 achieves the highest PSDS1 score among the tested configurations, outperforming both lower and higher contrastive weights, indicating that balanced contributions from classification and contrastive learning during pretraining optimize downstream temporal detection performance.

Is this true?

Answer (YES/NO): NO